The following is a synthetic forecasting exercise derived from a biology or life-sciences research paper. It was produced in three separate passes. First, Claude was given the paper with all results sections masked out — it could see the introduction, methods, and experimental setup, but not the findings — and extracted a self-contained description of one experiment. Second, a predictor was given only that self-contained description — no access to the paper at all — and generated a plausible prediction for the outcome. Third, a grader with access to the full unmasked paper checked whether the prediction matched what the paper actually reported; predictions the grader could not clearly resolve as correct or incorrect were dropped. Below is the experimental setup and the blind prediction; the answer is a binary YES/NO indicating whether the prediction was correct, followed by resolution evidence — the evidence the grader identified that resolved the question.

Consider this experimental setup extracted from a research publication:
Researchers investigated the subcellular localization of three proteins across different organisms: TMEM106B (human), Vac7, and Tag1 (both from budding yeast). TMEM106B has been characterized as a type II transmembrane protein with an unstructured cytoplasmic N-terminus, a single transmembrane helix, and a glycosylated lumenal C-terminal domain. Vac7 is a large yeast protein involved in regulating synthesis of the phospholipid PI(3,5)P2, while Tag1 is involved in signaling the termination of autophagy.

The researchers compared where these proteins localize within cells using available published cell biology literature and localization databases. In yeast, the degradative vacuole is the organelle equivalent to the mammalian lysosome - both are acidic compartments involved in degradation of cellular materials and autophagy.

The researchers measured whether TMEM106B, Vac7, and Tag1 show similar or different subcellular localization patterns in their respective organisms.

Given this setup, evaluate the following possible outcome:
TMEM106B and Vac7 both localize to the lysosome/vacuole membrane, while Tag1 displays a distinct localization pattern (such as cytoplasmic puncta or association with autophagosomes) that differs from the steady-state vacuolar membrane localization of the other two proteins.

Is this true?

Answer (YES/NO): NO